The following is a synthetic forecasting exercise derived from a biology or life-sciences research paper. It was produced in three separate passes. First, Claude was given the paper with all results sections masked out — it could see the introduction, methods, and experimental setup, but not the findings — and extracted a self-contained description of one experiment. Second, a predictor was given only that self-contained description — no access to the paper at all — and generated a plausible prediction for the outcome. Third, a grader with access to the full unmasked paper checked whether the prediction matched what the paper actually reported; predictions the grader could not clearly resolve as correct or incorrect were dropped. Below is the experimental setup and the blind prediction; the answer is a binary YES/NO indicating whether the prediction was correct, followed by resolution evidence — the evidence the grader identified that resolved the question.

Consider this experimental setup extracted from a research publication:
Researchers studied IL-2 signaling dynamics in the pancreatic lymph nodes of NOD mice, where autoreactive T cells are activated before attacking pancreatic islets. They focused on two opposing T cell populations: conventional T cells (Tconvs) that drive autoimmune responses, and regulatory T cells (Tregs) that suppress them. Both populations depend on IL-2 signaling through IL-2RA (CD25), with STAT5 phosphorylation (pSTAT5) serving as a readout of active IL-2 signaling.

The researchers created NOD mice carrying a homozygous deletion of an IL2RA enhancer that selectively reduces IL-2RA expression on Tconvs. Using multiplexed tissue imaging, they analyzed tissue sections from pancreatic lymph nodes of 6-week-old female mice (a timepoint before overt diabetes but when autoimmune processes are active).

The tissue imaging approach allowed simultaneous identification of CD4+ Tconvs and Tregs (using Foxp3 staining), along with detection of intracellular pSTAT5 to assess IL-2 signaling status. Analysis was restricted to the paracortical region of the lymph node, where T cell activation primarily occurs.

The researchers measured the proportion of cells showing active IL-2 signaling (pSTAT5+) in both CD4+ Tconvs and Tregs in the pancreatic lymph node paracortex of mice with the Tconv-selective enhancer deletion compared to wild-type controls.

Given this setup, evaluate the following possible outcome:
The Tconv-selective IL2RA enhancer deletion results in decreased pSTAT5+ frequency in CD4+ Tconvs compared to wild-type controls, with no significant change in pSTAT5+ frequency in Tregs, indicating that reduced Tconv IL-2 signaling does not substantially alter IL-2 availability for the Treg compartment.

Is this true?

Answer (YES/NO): NO